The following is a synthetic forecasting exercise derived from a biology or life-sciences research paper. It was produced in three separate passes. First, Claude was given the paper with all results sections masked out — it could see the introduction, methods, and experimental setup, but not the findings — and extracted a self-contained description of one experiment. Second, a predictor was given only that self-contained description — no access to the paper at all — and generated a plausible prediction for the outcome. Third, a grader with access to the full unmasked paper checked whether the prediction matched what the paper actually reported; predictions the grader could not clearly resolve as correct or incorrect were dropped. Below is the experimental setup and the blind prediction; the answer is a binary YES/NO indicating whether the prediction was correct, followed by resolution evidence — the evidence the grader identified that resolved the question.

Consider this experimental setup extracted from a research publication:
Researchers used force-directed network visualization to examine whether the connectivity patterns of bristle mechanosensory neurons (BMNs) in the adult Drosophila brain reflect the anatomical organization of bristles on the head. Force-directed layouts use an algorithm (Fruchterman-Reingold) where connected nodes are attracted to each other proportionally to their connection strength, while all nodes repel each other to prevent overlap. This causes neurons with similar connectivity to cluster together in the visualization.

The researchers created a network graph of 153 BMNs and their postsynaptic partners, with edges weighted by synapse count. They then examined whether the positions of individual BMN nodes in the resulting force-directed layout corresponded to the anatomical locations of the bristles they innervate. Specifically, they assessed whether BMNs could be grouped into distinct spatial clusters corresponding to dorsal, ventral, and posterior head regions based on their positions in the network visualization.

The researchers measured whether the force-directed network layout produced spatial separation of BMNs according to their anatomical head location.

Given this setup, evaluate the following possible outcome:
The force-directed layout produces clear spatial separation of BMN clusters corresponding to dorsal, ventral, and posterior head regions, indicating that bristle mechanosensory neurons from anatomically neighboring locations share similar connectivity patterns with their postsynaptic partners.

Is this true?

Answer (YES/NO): YES